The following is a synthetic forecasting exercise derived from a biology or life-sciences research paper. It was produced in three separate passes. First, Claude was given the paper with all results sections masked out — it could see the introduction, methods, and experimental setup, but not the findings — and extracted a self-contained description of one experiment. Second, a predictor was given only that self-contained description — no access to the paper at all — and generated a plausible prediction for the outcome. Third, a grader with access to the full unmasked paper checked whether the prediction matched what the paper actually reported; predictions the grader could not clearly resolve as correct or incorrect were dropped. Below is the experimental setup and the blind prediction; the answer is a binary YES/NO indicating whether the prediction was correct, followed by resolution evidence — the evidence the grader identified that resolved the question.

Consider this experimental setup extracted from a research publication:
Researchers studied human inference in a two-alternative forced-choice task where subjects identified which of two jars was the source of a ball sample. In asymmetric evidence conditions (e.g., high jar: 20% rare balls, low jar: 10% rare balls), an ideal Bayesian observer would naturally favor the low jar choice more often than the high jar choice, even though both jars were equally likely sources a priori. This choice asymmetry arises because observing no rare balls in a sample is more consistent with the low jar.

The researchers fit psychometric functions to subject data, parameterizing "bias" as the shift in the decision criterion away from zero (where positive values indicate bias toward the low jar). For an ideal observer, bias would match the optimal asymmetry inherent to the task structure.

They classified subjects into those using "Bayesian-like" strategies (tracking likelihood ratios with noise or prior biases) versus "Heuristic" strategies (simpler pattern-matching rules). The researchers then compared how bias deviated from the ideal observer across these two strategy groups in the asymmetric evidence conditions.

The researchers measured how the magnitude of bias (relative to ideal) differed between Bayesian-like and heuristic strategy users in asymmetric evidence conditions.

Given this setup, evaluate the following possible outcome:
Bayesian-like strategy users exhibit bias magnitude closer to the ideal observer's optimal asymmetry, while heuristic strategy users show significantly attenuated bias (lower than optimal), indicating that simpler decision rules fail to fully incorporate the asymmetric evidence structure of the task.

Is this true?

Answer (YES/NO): NO